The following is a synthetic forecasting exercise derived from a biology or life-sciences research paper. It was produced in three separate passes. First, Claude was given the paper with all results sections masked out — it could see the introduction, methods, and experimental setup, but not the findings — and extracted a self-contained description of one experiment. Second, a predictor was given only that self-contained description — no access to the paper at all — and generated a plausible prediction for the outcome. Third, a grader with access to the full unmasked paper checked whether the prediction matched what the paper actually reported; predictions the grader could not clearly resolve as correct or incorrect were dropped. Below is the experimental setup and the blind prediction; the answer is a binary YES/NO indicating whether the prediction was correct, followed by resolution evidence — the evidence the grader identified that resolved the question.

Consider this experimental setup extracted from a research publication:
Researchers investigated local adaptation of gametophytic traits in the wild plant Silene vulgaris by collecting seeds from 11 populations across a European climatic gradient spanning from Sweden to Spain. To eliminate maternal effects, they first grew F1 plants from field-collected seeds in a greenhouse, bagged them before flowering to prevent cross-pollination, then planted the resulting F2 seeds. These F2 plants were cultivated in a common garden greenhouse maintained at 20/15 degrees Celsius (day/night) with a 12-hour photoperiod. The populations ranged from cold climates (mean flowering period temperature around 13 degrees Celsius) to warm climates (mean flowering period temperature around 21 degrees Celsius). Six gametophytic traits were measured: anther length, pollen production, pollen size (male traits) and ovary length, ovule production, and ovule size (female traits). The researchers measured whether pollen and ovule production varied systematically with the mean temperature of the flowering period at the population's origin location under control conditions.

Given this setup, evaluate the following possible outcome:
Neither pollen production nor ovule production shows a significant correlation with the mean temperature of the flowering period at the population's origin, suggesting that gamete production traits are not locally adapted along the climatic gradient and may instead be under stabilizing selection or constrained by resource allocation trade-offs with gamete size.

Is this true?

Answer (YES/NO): YES